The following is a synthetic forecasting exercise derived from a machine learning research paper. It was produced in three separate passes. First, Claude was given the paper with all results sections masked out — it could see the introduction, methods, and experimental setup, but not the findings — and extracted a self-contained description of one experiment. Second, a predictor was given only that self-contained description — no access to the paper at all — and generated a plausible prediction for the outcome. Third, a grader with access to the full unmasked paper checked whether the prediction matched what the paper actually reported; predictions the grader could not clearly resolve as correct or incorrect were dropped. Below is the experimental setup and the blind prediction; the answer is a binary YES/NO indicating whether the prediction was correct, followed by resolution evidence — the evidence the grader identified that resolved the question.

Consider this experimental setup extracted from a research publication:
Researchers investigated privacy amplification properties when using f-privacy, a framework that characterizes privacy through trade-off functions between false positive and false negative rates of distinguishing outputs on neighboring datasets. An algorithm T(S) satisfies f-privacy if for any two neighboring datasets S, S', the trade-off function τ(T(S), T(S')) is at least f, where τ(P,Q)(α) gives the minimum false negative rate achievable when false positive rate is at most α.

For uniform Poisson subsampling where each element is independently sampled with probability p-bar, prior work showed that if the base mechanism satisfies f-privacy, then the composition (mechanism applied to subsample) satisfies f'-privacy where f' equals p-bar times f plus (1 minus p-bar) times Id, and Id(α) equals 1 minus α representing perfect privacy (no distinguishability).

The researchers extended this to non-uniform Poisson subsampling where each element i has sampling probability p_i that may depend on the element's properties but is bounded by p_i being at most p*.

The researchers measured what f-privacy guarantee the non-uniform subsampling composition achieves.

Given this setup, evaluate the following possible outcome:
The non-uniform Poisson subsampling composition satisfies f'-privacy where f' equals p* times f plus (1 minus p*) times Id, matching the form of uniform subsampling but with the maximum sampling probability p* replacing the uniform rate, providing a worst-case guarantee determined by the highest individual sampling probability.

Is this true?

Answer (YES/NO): YES